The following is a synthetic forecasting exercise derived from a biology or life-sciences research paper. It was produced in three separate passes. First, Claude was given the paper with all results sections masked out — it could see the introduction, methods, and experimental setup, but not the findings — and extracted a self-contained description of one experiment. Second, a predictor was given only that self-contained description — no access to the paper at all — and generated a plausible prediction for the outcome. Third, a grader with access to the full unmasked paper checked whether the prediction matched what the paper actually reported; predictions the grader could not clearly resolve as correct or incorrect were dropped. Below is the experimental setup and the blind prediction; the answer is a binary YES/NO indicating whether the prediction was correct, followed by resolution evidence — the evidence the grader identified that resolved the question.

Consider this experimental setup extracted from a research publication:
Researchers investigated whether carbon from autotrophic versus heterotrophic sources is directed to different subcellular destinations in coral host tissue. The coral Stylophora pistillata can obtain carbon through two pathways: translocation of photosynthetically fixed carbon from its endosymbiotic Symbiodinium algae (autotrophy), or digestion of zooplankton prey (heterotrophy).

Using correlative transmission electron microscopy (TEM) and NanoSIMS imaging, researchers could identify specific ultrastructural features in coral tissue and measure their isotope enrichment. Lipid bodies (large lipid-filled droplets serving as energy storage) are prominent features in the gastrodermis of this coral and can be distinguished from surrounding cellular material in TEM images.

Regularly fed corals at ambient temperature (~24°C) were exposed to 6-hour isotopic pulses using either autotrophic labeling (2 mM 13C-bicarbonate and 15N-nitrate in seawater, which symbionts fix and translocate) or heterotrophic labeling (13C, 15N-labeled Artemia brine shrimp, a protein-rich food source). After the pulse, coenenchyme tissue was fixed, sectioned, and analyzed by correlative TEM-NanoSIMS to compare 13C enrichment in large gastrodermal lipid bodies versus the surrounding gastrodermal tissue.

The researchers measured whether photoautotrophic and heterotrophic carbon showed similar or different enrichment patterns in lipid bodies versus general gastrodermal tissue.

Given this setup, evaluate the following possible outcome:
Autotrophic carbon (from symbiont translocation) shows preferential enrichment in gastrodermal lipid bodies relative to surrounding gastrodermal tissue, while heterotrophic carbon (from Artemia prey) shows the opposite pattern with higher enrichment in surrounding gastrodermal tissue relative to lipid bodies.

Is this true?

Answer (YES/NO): YES